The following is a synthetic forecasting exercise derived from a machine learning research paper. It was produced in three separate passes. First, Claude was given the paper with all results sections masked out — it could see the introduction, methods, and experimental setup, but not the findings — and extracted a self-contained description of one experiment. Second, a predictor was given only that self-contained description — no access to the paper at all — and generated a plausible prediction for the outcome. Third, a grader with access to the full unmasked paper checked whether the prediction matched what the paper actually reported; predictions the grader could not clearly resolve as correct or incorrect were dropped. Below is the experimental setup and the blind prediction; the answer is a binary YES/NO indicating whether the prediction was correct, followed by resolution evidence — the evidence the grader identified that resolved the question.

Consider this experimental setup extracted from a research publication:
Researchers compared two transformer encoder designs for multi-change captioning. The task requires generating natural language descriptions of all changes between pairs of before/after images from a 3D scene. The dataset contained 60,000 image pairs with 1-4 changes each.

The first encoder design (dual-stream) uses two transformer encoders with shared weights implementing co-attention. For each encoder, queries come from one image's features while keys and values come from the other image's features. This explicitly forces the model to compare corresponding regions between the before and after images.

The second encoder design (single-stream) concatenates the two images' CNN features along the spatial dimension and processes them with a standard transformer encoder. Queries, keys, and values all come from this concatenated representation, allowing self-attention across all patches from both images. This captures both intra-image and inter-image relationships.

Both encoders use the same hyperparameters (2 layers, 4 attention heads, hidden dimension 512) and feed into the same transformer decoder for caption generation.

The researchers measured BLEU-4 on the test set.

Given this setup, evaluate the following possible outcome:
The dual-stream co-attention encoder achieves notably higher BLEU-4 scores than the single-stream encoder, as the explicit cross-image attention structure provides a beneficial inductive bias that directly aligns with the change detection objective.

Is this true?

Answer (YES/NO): NO